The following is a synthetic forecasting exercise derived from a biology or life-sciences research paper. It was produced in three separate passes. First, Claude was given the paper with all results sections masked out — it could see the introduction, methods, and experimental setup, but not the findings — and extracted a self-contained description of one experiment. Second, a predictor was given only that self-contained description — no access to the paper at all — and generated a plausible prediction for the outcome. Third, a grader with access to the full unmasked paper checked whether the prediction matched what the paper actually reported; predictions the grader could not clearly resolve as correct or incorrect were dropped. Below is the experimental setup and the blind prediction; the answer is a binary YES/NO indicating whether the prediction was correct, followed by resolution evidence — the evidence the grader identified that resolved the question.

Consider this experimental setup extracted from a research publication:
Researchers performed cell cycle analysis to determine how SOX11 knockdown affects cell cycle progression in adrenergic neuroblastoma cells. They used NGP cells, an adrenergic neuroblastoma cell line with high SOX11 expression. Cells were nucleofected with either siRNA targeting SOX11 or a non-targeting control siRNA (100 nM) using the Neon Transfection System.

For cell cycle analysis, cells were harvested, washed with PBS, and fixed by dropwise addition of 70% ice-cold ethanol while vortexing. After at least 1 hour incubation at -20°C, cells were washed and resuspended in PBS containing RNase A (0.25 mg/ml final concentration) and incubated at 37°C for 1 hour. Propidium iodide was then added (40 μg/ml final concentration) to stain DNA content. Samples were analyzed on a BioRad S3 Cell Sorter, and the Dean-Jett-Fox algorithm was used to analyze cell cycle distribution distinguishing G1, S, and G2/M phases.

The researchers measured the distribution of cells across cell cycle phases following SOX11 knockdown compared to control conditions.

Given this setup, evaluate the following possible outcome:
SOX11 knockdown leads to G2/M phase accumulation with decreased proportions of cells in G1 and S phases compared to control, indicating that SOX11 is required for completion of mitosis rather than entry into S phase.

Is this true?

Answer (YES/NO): NO